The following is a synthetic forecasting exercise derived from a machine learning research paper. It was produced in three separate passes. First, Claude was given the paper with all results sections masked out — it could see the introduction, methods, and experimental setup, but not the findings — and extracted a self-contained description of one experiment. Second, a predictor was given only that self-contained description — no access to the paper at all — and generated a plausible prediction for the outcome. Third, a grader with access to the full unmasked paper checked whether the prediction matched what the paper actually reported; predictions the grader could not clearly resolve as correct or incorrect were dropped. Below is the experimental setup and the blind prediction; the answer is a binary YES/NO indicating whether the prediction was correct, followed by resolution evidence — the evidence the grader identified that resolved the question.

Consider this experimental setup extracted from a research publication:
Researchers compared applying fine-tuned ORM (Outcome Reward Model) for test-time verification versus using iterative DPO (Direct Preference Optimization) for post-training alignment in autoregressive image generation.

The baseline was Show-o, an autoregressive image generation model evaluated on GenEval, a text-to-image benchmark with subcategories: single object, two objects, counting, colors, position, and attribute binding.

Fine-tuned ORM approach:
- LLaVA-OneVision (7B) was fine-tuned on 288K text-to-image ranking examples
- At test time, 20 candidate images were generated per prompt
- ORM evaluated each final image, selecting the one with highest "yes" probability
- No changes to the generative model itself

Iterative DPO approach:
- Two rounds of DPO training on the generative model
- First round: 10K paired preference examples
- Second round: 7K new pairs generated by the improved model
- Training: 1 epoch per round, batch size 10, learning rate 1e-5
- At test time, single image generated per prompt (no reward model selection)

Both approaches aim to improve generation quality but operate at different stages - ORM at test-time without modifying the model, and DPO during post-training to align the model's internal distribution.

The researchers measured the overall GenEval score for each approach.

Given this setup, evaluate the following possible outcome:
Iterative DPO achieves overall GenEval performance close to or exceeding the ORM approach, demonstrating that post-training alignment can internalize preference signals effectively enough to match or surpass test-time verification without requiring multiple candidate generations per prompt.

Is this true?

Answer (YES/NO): YES